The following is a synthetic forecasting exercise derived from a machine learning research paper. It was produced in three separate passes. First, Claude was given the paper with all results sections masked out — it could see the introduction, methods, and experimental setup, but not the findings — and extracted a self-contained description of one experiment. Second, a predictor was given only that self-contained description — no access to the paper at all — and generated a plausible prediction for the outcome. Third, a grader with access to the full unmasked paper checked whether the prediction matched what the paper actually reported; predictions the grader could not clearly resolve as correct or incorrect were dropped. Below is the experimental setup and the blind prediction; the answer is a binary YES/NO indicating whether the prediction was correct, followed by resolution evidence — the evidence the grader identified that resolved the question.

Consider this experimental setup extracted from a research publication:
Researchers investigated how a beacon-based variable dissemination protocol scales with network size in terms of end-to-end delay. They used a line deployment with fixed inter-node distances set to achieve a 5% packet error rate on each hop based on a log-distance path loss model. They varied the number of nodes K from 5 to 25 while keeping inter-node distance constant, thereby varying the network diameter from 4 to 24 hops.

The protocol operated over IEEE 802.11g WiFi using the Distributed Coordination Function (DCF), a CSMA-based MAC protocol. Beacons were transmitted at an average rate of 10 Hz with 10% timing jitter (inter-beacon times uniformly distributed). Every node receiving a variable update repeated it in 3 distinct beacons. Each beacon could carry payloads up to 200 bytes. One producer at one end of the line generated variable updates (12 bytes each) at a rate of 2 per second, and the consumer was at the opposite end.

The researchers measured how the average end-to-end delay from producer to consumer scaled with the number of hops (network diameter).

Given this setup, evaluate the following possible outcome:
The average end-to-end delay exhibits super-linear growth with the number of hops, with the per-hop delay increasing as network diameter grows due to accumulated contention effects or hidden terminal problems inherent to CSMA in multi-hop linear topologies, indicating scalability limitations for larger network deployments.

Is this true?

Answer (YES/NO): NO